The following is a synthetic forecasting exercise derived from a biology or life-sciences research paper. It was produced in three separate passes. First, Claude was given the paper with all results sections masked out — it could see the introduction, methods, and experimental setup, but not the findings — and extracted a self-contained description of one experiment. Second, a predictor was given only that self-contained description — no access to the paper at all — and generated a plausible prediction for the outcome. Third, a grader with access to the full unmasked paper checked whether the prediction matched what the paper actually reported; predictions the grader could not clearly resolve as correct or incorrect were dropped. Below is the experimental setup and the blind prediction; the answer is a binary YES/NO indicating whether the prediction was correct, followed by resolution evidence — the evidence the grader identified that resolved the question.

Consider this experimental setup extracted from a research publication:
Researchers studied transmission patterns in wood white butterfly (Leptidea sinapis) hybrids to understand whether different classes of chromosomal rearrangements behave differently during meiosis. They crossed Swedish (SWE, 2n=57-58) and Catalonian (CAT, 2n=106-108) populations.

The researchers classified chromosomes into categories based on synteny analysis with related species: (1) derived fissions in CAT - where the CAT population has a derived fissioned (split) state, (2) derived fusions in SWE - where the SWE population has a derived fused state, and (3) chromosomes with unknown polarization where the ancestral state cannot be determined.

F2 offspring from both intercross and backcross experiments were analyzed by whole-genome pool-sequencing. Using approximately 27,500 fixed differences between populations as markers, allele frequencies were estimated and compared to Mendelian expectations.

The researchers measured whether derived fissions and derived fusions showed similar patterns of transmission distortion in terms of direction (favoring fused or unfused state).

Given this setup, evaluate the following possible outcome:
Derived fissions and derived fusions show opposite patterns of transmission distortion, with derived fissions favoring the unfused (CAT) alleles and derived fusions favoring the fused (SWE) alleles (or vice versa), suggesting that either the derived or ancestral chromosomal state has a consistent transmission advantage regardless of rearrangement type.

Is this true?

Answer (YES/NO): NO